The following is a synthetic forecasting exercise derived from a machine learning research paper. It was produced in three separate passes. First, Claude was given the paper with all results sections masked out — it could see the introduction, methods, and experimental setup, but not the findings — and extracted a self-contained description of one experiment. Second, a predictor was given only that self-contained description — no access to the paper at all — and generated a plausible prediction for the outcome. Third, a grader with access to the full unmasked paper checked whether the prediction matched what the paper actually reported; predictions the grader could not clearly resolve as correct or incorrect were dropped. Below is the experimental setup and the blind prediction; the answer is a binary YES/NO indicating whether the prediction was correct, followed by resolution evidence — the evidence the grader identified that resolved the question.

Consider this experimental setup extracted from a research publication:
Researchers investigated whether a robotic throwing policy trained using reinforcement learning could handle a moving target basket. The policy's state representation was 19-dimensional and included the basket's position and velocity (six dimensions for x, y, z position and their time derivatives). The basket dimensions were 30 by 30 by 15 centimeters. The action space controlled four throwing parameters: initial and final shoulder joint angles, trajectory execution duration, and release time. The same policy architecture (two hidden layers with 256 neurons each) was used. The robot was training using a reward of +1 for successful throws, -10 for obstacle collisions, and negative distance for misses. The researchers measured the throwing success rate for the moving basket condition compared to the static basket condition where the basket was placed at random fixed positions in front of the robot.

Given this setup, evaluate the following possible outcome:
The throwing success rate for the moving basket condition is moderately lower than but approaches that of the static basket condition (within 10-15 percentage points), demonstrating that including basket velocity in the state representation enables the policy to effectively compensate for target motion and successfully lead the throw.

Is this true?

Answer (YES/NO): NO